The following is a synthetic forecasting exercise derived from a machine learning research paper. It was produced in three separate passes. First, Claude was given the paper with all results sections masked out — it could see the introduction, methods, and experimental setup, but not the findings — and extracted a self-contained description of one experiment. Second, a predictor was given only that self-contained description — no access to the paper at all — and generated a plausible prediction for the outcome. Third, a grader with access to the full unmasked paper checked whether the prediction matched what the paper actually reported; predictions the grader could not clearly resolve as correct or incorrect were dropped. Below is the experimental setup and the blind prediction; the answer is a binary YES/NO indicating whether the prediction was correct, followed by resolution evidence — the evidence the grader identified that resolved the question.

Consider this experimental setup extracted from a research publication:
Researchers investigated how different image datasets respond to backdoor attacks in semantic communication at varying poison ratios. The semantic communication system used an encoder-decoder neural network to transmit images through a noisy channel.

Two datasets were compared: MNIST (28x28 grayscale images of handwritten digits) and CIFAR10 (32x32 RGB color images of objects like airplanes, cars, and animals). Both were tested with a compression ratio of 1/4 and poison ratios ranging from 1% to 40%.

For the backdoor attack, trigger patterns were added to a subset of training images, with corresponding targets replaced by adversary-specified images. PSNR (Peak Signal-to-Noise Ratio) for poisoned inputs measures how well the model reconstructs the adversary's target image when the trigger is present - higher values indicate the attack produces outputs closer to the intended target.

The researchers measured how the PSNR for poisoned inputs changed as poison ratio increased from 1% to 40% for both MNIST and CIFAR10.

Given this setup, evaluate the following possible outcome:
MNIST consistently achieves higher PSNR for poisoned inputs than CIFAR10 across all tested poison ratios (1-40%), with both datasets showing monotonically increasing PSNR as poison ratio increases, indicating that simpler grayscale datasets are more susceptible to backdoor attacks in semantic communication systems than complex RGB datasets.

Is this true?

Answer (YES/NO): NO